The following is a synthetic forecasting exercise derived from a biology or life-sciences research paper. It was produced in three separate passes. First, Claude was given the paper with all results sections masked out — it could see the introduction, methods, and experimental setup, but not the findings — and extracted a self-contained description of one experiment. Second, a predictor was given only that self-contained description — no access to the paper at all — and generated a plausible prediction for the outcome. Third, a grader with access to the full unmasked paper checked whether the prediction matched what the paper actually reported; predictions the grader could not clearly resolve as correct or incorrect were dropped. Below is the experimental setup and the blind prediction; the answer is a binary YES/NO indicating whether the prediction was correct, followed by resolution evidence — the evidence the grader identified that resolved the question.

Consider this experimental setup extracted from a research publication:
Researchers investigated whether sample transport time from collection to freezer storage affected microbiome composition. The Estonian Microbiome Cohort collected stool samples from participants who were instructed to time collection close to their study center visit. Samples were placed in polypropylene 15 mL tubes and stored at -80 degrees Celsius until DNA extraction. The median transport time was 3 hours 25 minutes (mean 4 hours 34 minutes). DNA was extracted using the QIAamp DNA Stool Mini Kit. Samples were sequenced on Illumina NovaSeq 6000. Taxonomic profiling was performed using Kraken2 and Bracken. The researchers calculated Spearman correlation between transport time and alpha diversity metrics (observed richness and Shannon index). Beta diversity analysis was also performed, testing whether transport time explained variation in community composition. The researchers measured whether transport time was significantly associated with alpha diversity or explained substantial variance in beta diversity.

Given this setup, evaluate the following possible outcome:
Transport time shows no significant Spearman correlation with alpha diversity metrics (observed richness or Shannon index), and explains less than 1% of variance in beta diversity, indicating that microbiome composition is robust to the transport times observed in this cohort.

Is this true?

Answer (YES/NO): YES